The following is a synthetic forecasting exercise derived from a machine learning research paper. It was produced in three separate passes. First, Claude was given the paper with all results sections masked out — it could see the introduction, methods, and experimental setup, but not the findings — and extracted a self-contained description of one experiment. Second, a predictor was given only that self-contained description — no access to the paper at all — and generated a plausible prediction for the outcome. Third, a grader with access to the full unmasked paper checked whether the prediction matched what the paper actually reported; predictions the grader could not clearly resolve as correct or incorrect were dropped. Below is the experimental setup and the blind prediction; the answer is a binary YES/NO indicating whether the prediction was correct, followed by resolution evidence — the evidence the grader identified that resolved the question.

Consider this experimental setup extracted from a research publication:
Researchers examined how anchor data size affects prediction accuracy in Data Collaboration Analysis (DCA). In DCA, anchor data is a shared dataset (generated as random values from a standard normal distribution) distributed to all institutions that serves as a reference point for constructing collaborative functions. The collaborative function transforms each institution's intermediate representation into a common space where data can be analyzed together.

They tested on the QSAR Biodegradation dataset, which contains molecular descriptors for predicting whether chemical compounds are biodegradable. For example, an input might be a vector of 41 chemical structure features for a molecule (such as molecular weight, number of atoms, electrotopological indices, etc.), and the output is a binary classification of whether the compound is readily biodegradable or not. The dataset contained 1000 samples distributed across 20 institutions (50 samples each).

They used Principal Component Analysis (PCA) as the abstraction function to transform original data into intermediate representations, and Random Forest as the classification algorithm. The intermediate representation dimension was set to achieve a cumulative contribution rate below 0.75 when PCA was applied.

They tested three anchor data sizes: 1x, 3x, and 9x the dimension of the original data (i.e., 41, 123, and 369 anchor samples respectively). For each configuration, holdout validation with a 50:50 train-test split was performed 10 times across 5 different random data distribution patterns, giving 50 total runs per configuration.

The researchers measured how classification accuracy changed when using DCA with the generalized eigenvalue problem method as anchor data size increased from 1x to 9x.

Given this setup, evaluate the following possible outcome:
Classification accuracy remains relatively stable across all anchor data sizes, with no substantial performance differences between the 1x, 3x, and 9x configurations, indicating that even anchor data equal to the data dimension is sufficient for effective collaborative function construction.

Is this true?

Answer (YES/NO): NO